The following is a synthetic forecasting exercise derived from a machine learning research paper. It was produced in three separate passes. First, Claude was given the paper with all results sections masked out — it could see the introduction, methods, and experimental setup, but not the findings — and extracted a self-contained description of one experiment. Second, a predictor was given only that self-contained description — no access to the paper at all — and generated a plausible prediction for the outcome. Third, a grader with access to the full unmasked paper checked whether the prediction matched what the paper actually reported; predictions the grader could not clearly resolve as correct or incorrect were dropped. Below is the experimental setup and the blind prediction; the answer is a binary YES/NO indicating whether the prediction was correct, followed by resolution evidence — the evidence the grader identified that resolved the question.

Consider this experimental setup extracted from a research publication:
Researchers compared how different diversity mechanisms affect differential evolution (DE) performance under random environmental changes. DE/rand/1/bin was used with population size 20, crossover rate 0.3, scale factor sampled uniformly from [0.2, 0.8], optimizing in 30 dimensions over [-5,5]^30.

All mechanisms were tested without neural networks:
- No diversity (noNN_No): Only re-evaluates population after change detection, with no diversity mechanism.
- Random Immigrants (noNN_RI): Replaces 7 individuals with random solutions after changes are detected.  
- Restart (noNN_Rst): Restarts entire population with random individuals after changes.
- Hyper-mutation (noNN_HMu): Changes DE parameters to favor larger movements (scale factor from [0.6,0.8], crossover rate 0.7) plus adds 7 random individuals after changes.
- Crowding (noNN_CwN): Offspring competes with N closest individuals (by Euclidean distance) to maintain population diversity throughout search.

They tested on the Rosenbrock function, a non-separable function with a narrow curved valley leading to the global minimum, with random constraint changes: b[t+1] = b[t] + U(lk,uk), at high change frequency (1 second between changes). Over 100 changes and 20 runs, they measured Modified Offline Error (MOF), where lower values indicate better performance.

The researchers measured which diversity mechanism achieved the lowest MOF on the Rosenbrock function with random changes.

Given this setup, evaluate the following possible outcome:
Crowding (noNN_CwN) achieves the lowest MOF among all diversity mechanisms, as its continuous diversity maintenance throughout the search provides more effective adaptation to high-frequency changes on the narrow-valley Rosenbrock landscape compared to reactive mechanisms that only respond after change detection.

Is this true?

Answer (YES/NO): NO